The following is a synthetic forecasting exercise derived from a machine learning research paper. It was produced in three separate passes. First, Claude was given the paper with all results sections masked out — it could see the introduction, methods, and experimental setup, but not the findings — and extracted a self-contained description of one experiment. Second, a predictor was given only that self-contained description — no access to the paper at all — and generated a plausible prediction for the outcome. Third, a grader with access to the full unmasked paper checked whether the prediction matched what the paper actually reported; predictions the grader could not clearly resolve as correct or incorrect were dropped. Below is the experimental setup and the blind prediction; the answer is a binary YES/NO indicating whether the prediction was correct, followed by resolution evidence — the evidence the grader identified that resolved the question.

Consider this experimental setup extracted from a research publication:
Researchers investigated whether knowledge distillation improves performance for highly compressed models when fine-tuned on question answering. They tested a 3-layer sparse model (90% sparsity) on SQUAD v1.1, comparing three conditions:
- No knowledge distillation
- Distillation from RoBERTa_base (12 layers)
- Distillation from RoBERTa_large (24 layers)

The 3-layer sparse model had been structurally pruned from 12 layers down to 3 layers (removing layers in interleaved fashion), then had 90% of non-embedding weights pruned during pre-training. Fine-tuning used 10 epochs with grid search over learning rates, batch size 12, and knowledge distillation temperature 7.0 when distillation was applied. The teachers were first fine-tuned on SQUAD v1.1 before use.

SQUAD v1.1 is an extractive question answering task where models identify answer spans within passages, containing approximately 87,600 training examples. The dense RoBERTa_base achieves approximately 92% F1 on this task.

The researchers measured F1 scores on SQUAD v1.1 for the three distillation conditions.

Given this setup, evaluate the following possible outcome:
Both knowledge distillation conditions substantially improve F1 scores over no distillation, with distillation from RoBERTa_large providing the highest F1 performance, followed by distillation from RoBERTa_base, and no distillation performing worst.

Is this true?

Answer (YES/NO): NO